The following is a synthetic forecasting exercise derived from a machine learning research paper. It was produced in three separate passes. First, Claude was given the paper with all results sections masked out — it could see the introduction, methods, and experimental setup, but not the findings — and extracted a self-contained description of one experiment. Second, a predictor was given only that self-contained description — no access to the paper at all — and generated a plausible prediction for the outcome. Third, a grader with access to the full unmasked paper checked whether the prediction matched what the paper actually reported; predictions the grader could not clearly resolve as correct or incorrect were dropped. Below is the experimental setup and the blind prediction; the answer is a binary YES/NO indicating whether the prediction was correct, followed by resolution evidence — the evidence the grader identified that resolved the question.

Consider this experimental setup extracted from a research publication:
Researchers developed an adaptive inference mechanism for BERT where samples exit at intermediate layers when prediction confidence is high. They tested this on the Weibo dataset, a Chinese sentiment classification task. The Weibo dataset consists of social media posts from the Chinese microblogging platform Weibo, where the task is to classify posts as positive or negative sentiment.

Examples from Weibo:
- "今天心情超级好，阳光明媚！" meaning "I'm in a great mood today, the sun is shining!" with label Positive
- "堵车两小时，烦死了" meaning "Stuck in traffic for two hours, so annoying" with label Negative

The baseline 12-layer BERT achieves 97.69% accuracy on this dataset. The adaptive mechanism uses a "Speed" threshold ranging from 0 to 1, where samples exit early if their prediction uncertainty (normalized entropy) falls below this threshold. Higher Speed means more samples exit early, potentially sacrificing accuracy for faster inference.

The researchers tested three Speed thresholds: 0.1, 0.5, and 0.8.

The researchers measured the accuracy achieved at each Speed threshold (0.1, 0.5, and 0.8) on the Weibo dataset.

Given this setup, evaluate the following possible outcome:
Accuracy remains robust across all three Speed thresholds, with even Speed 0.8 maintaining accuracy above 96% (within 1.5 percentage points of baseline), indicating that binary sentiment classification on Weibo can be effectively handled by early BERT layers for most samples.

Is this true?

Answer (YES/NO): YES